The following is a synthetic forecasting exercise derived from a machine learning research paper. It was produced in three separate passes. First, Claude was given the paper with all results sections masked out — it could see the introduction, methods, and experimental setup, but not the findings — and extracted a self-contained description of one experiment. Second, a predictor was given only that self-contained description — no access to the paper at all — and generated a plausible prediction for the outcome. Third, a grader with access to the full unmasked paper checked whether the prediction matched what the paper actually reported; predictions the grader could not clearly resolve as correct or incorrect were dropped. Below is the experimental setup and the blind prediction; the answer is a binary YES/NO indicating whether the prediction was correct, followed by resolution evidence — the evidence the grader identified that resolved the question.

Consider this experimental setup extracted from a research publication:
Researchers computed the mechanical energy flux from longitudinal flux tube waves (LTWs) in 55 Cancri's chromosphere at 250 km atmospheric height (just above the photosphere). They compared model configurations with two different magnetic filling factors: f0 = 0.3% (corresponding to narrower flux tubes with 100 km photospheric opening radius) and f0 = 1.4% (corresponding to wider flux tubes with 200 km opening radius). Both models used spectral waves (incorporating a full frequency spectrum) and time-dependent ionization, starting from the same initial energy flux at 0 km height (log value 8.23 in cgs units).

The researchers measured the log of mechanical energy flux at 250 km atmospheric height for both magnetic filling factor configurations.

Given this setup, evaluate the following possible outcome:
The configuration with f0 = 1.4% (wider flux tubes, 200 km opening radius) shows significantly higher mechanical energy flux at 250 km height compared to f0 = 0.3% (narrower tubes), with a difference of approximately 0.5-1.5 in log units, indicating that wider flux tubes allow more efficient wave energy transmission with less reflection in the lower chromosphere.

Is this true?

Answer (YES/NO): NO